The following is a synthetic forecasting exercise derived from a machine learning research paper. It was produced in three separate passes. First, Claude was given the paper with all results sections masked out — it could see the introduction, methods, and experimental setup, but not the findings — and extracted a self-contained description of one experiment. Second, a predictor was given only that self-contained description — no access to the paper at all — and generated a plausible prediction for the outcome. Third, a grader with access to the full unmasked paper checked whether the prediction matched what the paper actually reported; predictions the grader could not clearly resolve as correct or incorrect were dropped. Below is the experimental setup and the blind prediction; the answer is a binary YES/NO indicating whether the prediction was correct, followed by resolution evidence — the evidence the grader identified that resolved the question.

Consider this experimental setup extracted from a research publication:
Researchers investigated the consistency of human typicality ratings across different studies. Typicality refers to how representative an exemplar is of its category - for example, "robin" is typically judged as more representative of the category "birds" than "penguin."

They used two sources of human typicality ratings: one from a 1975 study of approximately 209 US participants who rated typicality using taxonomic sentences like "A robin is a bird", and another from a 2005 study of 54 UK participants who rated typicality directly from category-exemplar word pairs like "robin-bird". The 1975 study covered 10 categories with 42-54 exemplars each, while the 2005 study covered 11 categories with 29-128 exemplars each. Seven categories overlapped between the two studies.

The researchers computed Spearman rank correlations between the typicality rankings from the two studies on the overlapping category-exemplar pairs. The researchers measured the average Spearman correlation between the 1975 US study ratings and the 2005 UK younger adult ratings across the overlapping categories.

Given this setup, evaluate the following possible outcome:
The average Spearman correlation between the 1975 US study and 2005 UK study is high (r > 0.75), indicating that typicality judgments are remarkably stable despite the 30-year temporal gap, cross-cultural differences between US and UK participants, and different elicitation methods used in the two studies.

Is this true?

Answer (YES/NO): NO